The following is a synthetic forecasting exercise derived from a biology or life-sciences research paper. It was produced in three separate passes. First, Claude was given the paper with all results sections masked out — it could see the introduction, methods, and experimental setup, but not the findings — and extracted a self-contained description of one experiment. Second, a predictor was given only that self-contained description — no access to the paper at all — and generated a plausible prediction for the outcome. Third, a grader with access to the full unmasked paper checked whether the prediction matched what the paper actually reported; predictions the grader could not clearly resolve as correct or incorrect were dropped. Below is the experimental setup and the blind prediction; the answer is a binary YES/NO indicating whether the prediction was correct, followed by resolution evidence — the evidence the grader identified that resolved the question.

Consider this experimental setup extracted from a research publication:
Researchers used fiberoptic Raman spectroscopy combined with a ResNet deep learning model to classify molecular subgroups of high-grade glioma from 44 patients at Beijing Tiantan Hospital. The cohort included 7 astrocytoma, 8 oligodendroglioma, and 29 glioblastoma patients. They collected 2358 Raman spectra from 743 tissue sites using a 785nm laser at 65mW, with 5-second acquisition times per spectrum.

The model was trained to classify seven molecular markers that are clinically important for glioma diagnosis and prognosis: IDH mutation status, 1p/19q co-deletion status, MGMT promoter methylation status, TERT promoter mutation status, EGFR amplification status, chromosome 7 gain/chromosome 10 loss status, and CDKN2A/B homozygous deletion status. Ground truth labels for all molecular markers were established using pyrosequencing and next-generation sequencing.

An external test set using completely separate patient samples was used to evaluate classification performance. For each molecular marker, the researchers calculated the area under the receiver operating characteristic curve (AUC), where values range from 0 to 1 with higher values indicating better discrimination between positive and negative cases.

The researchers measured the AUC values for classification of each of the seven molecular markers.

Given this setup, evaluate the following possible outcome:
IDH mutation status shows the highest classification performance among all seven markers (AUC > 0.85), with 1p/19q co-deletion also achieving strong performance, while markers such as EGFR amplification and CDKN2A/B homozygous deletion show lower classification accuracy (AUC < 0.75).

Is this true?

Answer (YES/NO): NO